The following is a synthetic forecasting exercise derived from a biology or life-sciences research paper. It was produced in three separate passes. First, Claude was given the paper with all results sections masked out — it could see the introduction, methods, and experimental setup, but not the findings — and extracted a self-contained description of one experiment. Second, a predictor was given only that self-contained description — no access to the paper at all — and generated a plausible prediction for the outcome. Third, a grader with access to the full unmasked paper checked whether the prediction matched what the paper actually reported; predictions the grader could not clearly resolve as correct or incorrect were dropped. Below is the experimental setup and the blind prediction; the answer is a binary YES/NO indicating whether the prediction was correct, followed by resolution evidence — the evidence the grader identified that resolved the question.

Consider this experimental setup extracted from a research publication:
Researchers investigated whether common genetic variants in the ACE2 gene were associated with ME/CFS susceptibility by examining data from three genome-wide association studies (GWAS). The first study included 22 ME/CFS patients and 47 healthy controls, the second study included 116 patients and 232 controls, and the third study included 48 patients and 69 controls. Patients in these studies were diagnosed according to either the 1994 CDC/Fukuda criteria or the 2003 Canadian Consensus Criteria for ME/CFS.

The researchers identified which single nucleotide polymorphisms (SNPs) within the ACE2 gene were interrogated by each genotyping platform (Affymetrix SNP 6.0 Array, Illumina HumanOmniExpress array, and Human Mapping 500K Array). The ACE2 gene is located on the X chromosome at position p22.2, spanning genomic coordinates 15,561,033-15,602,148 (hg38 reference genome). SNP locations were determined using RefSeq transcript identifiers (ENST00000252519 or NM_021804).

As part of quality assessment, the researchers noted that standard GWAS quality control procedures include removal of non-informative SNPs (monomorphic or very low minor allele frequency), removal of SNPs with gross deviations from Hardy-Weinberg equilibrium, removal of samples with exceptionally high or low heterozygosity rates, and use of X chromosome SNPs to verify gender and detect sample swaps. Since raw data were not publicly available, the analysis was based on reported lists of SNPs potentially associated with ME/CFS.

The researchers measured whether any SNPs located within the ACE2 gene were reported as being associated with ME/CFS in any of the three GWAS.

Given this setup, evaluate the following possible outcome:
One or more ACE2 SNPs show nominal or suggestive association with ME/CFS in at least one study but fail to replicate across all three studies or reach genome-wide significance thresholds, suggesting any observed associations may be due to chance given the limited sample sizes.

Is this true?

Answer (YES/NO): NO